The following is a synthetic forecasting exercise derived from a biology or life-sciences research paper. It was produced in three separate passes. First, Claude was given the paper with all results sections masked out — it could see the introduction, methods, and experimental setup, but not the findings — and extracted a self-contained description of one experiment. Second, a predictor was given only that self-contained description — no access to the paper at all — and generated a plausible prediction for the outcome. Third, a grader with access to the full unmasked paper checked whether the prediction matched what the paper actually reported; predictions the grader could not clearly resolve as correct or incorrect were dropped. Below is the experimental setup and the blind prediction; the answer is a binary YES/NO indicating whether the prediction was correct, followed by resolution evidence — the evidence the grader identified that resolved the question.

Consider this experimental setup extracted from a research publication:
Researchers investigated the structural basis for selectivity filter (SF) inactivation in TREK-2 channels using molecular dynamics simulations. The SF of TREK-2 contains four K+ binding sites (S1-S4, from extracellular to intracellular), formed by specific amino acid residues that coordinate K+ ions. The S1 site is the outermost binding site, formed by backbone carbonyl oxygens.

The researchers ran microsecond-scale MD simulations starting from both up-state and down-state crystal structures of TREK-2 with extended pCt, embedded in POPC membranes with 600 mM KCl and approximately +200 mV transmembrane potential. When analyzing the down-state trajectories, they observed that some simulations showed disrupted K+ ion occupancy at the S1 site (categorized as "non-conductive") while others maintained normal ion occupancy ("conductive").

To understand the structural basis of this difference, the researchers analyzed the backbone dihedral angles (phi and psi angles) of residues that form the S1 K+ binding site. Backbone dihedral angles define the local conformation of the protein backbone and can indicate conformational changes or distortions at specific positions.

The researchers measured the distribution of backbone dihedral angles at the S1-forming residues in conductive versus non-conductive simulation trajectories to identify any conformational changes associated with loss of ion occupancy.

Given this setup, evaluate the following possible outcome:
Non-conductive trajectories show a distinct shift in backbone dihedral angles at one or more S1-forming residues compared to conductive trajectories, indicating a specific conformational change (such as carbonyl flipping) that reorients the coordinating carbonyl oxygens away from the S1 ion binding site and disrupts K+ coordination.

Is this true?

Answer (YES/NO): YES